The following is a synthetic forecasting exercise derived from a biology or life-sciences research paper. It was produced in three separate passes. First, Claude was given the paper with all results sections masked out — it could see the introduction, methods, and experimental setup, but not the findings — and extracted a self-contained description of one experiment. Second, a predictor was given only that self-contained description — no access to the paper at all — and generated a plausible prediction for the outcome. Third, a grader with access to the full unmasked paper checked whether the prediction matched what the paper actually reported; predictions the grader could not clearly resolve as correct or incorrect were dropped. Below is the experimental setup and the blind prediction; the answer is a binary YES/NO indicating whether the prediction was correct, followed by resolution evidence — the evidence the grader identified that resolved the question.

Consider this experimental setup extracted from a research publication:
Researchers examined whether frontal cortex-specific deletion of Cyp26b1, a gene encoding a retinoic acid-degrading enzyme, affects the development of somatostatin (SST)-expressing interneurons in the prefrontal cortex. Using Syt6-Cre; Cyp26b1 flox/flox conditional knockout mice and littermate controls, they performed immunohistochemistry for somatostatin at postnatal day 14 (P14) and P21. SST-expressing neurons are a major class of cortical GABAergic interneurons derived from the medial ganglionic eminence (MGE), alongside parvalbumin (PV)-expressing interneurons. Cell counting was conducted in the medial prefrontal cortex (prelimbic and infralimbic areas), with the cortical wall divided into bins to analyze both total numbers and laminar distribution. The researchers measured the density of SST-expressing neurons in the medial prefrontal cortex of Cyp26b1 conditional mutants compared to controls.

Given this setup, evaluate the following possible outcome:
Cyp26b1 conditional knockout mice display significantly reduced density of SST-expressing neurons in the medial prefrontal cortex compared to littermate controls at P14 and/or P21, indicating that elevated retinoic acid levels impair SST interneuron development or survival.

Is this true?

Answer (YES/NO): NO